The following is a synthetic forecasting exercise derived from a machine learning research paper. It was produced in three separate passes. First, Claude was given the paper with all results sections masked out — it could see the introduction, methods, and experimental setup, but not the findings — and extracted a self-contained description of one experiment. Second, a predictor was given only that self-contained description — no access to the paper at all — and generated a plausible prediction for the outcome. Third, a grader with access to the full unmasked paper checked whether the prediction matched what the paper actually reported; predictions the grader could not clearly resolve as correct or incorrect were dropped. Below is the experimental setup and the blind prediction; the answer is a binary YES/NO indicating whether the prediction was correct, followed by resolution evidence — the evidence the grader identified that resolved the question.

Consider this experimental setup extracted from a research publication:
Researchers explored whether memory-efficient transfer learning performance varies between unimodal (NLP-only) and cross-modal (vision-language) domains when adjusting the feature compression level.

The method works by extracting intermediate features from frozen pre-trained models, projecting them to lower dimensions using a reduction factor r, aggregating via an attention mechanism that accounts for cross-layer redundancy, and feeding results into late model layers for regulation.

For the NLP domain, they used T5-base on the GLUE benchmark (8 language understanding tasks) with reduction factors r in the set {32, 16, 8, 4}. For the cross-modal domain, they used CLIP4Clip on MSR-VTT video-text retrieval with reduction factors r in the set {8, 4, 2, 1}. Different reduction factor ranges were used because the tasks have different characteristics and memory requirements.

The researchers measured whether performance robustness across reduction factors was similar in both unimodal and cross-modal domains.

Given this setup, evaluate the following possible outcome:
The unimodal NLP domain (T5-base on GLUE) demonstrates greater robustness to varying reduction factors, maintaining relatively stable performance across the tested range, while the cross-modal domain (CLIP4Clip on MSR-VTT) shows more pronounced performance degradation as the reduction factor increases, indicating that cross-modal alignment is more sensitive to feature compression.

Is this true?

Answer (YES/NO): NO